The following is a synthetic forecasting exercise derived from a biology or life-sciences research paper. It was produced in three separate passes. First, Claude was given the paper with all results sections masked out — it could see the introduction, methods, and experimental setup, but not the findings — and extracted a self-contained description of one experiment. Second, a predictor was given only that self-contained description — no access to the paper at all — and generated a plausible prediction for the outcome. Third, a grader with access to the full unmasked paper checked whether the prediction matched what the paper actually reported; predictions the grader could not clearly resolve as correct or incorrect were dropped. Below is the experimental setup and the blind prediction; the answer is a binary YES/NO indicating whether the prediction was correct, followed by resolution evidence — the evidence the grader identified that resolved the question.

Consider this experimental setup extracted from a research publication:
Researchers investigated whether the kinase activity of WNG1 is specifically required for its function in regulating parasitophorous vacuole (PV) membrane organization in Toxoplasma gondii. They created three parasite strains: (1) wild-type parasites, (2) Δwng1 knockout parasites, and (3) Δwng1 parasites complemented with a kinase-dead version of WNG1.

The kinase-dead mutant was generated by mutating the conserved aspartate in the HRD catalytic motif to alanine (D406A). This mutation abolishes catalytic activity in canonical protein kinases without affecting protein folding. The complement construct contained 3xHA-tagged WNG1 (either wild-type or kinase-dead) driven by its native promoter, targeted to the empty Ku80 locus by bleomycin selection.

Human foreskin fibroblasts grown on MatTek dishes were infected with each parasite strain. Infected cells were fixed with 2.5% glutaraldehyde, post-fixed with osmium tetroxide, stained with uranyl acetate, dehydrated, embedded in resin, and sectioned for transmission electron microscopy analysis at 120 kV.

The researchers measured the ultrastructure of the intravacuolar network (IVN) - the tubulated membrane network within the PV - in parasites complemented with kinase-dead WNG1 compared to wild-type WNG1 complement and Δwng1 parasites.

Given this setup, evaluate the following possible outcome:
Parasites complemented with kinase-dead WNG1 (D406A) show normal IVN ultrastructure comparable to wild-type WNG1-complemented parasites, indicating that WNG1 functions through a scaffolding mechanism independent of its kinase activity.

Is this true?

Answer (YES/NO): NO